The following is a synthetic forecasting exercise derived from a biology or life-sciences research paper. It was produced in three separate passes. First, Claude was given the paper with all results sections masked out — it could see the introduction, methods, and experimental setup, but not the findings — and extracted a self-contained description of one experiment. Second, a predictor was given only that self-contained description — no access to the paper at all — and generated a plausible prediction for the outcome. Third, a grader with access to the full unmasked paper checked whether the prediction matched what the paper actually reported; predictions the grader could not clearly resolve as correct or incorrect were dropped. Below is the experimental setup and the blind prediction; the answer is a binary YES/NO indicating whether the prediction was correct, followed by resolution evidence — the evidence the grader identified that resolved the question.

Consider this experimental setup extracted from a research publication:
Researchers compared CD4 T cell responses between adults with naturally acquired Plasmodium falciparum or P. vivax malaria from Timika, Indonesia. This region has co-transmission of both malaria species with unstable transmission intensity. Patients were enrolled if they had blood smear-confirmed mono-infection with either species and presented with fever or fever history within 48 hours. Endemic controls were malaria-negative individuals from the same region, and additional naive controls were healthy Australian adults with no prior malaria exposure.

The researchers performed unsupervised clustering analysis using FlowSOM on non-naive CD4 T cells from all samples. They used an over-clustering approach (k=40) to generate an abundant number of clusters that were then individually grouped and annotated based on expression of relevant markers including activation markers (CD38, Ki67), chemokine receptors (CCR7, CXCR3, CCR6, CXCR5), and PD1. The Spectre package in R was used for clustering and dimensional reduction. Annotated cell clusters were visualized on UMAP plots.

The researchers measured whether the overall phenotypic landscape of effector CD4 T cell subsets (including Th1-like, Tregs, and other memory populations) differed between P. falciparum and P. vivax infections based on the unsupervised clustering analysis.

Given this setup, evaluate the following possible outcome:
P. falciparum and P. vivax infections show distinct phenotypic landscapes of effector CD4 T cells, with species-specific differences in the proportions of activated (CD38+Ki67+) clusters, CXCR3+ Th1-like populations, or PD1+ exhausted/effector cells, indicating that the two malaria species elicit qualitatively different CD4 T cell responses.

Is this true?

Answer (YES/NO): NO